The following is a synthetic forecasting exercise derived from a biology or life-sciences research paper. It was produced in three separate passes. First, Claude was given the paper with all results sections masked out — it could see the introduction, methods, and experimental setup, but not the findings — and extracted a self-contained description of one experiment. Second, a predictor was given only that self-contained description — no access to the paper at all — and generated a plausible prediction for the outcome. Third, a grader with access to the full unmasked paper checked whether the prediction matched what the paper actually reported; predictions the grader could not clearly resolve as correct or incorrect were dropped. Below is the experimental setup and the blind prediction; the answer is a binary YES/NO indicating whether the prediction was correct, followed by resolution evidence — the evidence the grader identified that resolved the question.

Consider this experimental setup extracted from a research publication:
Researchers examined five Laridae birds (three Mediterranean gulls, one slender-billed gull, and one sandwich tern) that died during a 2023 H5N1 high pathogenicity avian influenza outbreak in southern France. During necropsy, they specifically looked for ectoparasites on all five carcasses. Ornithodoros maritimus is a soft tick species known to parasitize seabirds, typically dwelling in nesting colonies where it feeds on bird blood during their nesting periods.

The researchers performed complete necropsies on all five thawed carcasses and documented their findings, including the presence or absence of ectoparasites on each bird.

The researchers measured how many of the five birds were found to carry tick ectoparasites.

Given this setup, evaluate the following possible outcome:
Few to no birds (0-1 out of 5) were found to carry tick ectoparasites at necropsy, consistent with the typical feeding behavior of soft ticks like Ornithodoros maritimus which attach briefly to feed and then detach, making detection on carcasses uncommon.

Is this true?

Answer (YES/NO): YES